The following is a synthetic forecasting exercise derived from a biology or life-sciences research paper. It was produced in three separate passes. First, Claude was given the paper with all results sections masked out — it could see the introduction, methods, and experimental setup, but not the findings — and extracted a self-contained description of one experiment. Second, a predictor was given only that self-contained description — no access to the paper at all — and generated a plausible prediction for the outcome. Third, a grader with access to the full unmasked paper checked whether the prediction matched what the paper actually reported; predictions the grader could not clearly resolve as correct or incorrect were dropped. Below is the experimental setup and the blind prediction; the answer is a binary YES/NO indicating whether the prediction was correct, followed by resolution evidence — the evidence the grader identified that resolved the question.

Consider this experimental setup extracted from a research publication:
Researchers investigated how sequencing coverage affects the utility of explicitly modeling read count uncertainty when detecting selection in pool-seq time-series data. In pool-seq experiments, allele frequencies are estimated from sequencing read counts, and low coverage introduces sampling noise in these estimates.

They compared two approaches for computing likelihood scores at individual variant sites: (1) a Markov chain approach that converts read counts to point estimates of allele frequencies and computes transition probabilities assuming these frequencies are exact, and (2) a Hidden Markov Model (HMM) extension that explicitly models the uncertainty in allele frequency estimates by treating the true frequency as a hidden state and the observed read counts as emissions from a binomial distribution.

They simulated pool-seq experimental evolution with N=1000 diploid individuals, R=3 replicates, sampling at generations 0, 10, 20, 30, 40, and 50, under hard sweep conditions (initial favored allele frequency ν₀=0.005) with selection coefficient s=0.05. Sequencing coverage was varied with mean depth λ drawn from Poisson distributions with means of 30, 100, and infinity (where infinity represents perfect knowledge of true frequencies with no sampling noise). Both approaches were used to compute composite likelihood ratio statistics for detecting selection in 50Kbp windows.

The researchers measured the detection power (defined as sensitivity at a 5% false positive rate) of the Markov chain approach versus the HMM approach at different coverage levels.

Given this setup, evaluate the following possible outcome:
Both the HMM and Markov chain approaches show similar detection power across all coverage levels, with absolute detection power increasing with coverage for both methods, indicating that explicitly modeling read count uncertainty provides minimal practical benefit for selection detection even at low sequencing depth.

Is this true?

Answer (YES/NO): NO